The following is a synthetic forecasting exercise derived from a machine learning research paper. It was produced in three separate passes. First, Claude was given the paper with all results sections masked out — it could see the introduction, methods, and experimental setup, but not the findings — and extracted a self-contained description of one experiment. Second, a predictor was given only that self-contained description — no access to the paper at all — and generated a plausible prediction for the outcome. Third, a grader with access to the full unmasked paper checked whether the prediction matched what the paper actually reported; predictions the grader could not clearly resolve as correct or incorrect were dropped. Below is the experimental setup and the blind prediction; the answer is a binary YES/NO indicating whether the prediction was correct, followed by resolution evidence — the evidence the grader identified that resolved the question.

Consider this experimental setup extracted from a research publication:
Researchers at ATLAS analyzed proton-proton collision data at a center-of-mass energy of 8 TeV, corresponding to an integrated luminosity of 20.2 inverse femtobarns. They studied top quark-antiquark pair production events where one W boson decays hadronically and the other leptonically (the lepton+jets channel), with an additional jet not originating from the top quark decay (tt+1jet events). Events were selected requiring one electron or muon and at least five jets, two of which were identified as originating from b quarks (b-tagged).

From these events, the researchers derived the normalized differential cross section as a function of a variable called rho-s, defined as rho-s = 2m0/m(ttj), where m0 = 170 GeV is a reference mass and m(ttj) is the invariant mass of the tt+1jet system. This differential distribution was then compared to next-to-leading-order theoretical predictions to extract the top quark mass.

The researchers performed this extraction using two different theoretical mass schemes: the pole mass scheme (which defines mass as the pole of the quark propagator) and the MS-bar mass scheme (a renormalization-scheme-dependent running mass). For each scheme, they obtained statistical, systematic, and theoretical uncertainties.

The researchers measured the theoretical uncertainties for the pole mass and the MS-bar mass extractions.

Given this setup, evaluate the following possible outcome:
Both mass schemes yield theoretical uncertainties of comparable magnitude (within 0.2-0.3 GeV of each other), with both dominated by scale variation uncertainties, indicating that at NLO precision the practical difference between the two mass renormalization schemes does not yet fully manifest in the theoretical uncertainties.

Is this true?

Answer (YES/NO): NO